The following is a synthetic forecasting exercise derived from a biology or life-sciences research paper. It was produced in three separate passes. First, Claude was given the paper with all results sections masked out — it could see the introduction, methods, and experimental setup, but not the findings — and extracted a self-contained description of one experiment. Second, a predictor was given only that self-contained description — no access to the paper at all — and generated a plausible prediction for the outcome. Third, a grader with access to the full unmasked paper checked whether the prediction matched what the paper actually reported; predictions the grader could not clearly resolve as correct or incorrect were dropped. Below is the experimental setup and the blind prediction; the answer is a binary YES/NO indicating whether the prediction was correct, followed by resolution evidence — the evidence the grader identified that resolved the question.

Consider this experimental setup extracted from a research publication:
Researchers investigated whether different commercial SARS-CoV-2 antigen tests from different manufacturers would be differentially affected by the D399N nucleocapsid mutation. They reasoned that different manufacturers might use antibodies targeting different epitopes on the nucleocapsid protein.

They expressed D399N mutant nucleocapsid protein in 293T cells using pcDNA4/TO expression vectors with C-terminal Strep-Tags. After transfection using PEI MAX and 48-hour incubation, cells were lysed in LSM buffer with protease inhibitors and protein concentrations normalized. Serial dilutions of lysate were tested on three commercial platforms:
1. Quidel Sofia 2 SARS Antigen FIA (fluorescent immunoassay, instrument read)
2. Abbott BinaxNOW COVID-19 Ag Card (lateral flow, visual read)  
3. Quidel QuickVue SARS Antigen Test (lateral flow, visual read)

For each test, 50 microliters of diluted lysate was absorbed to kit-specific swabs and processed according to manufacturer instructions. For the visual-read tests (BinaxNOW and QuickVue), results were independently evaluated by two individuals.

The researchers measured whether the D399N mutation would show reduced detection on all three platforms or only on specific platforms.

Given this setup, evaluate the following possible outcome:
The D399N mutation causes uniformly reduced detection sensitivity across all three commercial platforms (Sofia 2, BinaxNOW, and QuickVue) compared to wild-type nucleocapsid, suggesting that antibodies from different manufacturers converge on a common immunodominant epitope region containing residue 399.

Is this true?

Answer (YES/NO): NO